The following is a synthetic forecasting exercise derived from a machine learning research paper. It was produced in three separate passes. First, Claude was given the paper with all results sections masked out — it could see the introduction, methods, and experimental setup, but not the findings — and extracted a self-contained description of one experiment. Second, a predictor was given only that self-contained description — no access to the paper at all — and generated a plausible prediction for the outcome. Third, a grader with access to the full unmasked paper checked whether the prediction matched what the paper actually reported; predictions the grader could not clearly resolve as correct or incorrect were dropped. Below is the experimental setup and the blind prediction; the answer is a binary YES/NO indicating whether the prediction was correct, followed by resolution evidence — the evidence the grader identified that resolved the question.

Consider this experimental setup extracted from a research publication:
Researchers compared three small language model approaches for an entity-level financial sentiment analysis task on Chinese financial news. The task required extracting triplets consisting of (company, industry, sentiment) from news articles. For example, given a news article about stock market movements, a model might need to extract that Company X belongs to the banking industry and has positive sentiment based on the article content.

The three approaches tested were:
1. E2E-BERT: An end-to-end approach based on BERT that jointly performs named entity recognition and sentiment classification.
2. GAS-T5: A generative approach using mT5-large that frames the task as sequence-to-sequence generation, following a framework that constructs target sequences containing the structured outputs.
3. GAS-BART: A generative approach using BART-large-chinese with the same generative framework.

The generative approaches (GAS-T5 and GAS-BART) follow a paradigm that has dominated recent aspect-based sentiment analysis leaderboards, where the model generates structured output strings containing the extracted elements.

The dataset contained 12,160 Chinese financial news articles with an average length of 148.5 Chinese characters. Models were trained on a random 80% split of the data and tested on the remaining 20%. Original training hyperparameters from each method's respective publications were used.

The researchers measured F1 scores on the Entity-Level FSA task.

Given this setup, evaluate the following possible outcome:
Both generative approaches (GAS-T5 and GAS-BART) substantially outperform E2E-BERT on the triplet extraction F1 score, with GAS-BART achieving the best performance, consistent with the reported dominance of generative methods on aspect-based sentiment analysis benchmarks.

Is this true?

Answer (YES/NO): NO